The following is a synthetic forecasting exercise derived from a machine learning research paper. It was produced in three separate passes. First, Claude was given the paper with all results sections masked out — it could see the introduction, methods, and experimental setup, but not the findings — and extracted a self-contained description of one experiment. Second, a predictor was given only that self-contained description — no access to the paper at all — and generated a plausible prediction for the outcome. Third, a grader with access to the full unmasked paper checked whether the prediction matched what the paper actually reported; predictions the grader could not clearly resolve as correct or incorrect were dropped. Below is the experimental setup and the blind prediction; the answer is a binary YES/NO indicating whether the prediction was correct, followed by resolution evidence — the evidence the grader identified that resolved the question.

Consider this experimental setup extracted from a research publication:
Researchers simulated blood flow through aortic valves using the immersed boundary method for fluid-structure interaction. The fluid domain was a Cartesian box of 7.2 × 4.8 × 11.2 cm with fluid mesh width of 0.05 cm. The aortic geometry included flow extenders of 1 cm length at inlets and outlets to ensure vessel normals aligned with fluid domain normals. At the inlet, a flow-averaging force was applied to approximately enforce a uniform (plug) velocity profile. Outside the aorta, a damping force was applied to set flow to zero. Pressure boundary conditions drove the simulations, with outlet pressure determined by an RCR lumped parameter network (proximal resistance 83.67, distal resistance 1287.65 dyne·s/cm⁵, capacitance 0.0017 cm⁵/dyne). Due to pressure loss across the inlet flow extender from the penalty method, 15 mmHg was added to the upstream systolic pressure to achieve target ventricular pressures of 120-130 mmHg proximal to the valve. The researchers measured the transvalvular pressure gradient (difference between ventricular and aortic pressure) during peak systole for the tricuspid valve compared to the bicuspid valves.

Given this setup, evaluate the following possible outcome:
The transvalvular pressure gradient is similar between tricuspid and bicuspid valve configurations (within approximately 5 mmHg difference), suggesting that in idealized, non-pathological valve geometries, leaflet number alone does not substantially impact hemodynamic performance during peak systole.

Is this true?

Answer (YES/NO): NO